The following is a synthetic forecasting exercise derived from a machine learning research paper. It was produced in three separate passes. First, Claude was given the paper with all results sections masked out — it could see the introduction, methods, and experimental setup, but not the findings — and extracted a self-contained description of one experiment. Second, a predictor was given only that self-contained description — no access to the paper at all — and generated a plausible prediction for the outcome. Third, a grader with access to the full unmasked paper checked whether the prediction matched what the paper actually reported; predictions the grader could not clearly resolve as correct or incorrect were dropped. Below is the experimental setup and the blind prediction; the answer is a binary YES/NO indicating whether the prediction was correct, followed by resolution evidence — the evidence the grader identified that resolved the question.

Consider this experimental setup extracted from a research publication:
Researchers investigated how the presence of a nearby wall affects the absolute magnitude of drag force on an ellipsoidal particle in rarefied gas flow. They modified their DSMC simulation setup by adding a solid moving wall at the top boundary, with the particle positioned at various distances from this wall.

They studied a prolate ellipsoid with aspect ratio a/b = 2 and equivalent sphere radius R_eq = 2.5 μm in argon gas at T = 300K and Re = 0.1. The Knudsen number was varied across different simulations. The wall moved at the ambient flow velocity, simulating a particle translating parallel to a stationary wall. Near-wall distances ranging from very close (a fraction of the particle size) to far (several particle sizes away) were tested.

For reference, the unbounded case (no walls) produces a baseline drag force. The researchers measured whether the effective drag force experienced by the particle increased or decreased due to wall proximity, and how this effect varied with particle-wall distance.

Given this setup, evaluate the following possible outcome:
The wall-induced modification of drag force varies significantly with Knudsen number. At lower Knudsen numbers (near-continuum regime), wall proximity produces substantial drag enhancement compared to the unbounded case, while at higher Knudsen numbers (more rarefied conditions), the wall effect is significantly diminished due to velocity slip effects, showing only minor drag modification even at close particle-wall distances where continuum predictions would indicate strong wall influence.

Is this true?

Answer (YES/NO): NO